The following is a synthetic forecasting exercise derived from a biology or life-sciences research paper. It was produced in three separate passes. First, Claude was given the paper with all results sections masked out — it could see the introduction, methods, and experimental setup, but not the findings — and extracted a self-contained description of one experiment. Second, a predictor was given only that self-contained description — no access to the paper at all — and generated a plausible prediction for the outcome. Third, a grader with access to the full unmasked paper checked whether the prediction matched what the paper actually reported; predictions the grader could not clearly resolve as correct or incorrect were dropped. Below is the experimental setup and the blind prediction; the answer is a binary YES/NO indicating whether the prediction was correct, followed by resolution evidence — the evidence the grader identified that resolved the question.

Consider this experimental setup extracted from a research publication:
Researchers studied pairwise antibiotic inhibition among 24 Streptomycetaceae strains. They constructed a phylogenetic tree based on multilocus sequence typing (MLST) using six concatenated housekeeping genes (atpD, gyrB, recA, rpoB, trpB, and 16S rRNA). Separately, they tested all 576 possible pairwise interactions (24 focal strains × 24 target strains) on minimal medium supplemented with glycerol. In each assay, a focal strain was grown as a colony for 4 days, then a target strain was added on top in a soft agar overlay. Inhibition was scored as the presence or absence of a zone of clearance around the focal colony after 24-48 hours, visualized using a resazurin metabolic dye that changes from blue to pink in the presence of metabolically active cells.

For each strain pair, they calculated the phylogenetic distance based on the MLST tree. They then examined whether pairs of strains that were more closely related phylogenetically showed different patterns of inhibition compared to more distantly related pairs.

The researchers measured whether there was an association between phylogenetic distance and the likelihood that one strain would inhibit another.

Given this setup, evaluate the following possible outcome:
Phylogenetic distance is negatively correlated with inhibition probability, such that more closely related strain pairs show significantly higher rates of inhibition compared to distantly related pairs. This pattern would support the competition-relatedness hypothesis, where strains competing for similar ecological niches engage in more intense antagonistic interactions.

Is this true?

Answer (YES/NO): YES